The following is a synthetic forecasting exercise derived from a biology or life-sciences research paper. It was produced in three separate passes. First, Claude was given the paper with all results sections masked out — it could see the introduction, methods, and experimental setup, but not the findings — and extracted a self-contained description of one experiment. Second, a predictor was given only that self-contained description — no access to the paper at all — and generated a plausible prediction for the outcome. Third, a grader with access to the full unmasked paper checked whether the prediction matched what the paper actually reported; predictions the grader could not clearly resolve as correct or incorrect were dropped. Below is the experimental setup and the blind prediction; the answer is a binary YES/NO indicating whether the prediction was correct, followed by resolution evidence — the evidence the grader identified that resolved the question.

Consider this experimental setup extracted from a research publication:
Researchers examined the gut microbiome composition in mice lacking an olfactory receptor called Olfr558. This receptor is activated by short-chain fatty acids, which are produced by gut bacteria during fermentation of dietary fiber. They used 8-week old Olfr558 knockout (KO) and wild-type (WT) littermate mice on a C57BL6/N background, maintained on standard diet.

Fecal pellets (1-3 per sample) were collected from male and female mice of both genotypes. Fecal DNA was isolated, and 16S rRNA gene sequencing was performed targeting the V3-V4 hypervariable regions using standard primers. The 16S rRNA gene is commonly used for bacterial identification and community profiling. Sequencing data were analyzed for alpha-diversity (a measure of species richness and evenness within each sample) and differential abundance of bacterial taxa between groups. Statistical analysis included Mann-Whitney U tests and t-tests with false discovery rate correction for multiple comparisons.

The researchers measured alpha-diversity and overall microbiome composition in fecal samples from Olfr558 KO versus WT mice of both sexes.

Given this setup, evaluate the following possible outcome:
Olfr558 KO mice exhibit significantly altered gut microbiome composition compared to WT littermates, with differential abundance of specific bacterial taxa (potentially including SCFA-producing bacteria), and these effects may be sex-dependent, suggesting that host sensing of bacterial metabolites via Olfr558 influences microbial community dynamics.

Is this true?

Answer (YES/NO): NO